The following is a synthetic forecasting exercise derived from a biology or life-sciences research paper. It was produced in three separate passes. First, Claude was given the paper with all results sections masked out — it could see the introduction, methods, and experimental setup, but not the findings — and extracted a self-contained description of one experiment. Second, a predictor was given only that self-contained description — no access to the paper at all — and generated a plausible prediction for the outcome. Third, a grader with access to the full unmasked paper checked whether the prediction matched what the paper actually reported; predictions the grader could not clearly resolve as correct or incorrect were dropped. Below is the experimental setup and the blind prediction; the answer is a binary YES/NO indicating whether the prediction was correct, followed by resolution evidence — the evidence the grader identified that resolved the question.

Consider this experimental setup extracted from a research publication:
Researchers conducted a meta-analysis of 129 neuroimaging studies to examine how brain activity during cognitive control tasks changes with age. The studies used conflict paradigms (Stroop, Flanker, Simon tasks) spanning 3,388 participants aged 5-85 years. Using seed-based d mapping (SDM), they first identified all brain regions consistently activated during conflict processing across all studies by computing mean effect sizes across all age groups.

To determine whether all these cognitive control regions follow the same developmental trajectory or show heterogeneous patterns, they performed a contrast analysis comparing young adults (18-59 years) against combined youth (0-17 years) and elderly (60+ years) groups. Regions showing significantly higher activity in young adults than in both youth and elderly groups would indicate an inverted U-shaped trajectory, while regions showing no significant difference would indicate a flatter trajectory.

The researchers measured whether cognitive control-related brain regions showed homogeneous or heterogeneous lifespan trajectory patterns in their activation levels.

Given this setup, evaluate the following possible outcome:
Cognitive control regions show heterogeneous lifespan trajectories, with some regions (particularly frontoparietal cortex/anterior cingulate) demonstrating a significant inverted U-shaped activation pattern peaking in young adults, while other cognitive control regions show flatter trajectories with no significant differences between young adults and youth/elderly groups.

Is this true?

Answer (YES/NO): YES